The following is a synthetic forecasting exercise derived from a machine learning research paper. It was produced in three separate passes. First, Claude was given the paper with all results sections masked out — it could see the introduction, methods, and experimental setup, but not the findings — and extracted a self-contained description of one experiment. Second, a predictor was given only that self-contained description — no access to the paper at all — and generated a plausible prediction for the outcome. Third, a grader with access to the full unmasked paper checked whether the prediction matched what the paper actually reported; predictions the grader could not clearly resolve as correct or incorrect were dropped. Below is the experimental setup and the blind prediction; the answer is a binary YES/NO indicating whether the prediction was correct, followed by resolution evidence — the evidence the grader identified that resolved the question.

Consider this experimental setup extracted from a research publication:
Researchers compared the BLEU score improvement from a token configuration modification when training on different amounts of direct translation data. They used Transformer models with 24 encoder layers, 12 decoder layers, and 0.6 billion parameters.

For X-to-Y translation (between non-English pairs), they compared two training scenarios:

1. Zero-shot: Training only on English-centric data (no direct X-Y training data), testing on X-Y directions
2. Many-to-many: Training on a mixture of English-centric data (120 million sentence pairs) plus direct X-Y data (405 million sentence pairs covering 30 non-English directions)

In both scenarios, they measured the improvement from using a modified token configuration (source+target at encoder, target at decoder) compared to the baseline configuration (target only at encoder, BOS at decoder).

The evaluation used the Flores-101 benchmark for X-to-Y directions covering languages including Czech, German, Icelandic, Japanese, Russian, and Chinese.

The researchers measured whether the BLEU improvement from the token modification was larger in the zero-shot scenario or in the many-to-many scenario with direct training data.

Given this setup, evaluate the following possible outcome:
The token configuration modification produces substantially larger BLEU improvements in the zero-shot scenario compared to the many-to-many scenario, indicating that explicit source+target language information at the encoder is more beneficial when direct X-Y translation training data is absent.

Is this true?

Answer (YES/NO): YES